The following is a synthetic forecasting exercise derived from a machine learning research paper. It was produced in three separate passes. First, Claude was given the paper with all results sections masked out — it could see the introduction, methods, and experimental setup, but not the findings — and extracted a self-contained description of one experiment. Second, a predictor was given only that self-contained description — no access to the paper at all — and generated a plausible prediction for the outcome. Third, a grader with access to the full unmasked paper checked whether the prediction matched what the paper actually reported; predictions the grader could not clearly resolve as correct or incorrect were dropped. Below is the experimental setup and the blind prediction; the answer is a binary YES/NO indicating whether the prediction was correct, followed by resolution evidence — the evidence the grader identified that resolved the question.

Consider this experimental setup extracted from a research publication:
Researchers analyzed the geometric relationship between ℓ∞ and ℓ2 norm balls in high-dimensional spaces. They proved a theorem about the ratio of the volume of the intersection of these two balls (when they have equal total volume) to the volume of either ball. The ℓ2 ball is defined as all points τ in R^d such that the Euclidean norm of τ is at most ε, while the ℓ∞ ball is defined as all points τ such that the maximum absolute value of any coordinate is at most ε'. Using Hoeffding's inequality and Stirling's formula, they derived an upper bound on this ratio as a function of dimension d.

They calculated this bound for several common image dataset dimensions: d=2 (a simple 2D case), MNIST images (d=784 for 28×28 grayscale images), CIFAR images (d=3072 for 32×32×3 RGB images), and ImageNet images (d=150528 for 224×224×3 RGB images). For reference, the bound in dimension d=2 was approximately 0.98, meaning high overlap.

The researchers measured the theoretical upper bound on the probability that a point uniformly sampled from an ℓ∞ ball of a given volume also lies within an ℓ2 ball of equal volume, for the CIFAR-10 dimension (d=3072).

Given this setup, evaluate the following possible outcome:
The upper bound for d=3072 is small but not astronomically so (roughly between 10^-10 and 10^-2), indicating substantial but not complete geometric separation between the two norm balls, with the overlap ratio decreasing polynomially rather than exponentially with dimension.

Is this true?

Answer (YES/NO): NO